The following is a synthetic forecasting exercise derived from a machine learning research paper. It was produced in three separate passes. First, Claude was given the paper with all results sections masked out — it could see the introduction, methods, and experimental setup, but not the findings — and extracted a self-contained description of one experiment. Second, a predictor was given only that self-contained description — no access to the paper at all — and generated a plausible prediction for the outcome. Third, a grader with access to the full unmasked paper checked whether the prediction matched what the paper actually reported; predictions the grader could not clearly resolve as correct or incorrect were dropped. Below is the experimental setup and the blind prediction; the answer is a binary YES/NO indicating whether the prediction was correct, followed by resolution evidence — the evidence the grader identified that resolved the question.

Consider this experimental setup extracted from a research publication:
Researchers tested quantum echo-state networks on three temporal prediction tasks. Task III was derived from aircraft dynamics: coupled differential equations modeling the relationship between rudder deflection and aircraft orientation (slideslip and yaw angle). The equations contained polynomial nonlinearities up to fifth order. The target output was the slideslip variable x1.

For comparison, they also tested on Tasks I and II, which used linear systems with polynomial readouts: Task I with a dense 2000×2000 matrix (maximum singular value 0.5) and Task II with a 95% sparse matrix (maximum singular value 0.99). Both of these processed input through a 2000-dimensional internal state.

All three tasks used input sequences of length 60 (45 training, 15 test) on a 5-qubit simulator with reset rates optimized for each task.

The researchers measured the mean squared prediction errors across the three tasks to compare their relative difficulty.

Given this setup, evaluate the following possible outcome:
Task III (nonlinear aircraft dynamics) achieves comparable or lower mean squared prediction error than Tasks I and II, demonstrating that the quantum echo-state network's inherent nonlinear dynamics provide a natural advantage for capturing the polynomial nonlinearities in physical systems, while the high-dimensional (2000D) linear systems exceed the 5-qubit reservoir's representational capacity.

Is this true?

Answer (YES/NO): NO